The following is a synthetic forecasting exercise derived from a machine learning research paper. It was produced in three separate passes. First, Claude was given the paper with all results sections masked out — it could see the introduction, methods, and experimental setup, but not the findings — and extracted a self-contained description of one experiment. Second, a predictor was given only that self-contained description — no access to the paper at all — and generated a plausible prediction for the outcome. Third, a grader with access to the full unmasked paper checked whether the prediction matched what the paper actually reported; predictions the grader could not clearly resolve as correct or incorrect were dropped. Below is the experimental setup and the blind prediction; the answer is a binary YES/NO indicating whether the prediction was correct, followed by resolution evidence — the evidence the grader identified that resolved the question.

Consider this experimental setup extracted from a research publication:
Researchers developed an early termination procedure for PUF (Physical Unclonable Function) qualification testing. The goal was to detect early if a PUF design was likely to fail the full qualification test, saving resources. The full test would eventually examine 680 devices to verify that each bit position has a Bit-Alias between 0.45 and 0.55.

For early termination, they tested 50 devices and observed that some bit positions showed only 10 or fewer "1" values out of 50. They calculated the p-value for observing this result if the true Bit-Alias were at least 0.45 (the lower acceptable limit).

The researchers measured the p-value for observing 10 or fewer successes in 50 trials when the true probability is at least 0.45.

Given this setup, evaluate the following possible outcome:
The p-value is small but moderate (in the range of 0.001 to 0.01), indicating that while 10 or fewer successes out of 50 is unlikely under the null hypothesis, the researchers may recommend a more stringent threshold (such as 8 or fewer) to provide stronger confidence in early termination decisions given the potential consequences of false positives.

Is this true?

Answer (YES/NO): NO